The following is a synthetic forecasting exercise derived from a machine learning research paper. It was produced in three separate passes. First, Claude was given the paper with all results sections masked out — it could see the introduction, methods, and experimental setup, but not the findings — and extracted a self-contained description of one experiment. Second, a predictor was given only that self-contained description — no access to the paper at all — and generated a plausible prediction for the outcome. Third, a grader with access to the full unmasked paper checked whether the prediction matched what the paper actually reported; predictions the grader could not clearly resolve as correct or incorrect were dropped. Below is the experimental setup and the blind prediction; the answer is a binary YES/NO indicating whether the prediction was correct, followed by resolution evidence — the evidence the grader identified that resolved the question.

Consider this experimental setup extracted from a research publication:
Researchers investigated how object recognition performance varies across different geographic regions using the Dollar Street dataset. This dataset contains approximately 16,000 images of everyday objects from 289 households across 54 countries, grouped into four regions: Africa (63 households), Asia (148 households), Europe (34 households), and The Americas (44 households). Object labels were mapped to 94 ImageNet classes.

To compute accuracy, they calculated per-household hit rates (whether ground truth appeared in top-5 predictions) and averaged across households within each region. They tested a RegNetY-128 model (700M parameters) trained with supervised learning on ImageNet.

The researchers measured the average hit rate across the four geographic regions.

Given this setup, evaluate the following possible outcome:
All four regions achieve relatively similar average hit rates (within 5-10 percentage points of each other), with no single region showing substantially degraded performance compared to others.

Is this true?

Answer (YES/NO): NO